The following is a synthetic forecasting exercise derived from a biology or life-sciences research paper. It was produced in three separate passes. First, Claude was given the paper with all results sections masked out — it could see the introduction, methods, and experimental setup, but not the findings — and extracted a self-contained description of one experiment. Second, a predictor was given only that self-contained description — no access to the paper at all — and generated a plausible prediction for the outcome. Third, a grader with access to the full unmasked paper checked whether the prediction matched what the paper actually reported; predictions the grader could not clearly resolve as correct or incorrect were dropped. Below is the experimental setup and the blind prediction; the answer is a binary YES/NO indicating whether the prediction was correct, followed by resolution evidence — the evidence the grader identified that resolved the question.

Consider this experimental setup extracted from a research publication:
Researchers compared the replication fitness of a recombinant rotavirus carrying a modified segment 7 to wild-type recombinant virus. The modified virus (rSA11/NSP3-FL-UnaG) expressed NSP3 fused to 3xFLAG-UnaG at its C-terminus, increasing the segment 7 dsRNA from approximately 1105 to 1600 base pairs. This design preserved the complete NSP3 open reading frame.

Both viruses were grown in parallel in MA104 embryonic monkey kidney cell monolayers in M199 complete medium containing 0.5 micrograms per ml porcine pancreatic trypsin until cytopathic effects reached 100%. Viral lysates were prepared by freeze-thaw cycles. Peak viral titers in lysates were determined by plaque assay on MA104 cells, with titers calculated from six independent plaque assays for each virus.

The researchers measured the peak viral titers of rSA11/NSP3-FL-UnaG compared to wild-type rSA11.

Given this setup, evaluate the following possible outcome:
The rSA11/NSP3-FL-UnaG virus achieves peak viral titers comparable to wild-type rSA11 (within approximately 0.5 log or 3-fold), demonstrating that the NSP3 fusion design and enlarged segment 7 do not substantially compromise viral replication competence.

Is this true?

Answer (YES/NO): YES